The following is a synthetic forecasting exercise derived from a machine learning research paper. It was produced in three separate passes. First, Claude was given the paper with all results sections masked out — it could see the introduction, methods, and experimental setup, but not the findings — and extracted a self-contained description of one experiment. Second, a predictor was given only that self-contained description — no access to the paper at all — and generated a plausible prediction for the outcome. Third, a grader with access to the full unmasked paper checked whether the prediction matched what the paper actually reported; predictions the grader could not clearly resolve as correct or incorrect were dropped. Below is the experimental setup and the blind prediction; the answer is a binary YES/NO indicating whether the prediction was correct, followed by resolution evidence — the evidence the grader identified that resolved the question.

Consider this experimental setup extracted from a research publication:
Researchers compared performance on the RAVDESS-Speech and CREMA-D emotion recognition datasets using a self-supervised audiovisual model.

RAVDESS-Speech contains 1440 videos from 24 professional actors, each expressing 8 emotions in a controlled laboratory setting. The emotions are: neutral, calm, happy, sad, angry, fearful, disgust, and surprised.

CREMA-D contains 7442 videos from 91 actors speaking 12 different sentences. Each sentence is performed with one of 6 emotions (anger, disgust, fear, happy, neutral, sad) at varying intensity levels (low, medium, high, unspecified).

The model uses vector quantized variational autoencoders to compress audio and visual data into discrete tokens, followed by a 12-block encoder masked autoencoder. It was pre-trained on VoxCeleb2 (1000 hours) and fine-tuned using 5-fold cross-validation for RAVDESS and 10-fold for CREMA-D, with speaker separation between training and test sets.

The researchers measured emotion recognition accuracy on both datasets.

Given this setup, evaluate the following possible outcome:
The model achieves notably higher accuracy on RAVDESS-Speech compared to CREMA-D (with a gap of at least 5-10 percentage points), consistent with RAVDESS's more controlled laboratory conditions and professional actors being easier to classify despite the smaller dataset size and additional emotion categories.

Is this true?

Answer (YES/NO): NO